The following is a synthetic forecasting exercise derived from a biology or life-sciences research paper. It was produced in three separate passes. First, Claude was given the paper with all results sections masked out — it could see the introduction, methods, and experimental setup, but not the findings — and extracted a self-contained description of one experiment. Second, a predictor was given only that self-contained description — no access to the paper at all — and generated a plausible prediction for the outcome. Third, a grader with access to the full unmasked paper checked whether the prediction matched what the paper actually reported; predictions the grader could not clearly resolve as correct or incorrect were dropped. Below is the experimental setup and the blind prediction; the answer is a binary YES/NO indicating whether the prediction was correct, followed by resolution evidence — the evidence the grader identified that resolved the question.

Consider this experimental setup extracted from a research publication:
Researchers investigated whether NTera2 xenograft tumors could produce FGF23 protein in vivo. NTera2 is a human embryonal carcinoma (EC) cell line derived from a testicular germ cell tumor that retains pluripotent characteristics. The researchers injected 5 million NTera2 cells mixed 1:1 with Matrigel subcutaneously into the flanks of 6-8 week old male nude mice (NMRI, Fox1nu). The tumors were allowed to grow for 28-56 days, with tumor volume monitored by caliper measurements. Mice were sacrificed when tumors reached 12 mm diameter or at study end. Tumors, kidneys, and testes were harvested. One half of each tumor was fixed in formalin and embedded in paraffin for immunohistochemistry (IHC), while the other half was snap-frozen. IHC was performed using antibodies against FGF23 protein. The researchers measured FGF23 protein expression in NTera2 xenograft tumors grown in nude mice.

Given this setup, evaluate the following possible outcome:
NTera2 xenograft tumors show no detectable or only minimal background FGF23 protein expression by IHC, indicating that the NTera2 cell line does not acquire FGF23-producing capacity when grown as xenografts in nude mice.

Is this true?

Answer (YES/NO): NO